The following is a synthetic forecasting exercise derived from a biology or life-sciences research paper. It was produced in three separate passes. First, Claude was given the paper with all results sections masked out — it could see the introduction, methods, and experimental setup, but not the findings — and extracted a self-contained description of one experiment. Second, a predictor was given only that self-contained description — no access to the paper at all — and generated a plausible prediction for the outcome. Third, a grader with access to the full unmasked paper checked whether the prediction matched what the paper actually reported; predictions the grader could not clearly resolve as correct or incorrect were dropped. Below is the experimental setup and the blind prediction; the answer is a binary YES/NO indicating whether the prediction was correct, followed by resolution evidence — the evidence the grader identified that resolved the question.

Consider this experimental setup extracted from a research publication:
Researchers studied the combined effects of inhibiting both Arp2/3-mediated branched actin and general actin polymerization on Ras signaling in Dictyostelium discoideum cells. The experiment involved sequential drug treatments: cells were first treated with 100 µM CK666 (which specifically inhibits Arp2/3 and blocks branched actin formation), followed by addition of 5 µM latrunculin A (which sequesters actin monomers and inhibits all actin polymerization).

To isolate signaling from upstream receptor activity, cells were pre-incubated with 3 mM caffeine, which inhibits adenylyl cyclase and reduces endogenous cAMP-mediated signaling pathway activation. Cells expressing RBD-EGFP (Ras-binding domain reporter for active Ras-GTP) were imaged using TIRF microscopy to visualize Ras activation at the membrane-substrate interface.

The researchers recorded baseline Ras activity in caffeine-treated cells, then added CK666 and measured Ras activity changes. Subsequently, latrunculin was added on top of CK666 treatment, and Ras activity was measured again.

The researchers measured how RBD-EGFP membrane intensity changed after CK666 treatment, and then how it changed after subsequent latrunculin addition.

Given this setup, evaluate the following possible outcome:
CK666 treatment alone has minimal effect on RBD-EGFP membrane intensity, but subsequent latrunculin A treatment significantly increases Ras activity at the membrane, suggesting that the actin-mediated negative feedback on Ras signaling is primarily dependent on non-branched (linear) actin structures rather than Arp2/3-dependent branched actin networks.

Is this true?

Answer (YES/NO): NO